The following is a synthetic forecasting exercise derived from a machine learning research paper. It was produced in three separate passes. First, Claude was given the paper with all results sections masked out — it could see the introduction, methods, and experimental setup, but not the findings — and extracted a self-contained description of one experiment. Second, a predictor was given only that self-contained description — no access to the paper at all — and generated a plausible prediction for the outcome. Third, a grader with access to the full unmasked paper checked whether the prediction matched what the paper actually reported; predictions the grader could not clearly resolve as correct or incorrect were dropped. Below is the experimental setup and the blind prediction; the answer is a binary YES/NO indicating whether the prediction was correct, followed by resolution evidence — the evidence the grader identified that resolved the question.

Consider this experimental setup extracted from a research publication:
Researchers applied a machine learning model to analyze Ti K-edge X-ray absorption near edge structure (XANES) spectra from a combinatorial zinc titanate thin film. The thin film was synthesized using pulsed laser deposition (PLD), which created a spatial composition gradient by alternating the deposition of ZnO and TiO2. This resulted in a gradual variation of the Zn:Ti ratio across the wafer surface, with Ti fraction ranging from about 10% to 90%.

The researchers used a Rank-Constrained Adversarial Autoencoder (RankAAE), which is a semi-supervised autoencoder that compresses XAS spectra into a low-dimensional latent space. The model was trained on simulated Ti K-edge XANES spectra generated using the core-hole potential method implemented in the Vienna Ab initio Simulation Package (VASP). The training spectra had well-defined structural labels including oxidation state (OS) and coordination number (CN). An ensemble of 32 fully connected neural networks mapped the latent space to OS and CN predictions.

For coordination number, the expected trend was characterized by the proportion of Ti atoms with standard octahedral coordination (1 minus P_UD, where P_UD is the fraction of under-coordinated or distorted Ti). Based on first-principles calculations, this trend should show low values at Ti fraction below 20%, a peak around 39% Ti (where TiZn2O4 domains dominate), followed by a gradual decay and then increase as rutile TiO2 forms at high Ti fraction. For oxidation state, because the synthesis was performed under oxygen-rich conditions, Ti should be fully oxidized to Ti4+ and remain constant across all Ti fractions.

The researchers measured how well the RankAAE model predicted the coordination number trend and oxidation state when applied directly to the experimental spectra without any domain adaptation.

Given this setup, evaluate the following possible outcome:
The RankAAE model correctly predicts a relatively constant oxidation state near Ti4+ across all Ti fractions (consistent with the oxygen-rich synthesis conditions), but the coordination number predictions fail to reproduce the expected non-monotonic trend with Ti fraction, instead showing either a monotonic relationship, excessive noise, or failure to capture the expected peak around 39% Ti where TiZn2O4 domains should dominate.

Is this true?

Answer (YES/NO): NO